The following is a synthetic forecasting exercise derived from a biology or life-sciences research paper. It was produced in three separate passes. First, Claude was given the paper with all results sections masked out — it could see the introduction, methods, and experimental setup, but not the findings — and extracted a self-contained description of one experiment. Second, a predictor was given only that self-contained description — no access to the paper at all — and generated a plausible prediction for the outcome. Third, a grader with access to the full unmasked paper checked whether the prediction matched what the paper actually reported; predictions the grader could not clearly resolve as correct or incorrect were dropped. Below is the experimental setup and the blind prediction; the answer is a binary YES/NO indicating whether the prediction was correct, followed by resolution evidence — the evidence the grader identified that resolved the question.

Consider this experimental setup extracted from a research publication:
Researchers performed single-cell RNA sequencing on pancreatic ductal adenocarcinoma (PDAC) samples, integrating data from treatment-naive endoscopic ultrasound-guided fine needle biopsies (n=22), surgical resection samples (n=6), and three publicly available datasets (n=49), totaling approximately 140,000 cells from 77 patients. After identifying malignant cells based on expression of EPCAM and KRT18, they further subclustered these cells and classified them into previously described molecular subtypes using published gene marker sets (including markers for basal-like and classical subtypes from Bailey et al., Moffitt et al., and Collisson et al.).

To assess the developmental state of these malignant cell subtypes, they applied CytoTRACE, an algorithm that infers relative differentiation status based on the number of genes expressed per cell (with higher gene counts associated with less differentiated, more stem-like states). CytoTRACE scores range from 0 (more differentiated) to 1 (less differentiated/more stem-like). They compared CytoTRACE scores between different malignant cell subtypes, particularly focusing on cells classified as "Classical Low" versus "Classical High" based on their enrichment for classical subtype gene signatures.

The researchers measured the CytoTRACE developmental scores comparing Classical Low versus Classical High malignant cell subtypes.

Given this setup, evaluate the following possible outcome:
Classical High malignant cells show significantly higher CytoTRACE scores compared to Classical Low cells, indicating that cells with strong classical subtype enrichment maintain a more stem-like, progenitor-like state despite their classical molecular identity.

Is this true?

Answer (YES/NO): NO